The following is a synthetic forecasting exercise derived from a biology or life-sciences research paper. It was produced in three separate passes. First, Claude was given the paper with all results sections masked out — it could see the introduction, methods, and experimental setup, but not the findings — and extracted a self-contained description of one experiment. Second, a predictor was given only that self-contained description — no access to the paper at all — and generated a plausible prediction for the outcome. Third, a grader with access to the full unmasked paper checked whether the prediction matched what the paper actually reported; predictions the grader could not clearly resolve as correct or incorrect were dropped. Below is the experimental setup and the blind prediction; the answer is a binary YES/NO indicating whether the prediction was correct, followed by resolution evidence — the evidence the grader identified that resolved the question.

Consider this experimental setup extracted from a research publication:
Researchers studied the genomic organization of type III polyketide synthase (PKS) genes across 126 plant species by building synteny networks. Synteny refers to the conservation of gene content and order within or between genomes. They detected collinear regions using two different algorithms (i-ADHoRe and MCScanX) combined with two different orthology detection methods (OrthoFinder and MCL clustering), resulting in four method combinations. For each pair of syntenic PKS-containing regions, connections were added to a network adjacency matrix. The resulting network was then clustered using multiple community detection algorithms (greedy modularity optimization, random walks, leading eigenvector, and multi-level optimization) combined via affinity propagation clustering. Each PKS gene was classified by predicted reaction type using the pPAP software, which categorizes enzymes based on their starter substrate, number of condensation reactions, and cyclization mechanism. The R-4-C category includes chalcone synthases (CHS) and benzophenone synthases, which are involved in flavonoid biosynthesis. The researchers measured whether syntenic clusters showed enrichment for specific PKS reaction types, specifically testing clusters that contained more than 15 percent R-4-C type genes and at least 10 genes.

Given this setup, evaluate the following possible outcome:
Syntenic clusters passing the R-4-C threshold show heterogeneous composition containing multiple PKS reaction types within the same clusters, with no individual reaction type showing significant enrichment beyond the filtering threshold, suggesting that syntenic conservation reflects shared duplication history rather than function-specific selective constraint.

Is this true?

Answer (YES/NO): NO